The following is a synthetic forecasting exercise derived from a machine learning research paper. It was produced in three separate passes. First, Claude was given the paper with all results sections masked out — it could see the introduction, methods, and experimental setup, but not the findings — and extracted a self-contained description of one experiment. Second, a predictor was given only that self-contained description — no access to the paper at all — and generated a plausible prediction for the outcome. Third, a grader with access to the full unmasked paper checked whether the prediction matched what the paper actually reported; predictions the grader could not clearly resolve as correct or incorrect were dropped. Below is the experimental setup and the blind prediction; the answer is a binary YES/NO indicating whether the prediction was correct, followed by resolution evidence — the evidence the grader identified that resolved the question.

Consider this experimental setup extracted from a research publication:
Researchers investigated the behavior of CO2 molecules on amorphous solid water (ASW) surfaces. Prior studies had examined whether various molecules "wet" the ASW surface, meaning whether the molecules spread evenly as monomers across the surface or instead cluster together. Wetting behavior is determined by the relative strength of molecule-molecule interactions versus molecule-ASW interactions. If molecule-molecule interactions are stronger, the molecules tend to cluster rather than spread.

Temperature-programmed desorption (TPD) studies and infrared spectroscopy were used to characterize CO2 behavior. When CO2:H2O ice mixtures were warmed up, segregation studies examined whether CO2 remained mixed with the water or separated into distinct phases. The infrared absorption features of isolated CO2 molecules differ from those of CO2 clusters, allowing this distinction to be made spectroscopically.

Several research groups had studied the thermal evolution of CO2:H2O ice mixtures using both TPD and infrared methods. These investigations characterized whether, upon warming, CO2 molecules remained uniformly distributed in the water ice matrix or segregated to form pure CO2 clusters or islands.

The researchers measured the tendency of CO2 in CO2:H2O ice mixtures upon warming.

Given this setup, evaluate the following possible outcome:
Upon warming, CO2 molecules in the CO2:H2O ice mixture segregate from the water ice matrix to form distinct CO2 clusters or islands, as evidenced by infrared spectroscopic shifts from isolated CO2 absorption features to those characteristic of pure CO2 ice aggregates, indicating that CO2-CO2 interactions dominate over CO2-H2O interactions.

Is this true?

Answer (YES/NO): YES